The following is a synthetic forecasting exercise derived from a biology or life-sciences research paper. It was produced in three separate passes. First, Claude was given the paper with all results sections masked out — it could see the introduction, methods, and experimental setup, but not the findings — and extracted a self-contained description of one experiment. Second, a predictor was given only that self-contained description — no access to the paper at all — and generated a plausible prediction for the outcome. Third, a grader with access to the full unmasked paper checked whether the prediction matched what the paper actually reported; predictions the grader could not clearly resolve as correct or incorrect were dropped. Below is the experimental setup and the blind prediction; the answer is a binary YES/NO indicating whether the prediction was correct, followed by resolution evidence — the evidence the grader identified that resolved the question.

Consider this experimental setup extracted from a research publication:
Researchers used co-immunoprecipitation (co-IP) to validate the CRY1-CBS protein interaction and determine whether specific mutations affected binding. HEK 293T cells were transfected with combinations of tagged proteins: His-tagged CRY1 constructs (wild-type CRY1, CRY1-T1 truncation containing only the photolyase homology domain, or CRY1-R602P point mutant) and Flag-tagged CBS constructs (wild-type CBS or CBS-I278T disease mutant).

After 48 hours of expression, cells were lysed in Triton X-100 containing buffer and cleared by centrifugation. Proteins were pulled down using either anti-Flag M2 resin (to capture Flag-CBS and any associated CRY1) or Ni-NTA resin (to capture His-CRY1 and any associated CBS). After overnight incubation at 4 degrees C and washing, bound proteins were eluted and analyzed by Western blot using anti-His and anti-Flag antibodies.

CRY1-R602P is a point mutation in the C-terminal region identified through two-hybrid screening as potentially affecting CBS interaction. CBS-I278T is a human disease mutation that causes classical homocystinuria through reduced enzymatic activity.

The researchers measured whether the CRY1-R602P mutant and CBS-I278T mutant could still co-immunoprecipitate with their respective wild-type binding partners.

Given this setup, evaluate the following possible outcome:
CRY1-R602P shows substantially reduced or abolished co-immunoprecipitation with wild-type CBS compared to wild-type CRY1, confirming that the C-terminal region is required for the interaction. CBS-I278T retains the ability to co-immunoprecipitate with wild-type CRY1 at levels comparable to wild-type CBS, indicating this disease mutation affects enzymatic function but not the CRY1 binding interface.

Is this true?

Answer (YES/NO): NO